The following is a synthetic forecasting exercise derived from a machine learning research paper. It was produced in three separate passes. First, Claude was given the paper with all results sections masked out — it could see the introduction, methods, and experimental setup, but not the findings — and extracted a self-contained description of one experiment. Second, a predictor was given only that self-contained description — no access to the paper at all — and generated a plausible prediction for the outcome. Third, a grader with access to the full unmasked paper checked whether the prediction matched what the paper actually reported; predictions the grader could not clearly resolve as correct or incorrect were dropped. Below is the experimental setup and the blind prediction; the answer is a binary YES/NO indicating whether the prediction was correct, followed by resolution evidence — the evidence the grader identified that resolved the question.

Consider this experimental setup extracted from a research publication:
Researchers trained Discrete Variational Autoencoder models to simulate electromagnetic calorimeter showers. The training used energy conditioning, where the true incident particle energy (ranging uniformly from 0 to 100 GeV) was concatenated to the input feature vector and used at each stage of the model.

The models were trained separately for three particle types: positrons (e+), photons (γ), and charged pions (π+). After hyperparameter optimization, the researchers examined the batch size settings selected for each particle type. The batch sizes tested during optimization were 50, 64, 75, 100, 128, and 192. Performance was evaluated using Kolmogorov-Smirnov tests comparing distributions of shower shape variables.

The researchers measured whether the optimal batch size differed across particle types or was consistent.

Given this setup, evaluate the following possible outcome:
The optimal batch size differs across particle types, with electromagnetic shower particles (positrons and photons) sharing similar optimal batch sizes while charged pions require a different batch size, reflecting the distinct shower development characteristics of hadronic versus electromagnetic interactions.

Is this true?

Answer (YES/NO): NO